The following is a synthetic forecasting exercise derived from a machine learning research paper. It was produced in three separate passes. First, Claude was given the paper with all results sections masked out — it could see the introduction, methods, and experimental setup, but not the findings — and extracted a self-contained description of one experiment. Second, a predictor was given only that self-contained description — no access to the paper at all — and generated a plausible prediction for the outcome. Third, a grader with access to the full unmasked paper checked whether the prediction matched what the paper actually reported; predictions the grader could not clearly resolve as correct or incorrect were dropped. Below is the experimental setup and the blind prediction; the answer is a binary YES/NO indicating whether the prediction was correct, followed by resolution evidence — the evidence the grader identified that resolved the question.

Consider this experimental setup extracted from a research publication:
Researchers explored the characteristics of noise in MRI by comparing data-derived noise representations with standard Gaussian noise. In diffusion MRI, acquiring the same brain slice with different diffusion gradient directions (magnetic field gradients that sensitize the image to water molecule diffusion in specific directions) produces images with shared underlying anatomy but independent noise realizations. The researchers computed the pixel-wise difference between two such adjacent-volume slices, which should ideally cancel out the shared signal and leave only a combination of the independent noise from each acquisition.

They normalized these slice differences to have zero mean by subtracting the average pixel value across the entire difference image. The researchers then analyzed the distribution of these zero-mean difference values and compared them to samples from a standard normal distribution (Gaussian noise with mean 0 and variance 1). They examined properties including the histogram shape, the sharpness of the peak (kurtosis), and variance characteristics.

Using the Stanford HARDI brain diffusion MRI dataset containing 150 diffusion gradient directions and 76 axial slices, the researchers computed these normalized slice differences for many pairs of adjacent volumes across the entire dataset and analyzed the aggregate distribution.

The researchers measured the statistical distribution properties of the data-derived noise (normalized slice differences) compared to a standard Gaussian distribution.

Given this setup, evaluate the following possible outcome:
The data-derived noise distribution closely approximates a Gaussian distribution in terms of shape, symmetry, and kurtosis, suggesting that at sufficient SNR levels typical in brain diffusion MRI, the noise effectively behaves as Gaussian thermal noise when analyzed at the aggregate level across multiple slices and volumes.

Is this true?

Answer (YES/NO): NO